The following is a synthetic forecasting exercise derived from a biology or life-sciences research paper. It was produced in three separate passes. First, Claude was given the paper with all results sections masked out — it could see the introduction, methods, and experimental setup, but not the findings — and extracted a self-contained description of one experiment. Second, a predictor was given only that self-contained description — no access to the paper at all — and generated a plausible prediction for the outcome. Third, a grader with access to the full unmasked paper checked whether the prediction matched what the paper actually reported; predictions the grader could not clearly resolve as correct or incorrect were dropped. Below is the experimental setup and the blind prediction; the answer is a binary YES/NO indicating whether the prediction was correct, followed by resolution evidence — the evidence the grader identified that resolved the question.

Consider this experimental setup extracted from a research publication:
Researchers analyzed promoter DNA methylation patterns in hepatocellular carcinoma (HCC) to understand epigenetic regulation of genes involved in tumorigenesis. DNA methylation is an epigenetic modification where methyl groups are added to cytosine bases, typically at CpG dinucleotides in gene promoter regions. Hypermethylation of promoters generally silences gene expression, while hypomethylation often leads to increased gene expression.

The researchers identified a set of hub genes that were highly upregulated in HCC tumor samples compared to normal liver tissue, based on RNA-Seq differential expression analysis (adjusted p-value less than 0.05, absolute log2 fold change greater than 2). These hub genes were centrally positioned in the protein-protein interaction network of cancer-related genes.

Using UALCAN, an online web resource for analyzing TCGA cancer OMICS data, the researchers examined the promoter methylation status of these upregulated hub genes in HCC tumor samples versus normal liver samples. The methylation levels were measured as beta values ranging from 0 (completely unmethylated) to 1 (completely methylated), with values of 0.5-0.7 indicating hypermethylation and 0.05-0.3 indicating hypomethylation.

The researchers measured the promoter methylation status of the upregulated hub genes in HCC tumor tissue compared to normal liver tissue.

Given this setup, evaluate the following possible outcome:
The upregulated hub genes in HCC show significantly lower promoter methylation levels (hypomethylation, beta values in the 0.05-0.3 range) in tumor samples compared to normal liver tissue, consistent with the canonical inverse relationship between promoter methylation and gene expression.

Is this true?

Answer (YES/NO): NO